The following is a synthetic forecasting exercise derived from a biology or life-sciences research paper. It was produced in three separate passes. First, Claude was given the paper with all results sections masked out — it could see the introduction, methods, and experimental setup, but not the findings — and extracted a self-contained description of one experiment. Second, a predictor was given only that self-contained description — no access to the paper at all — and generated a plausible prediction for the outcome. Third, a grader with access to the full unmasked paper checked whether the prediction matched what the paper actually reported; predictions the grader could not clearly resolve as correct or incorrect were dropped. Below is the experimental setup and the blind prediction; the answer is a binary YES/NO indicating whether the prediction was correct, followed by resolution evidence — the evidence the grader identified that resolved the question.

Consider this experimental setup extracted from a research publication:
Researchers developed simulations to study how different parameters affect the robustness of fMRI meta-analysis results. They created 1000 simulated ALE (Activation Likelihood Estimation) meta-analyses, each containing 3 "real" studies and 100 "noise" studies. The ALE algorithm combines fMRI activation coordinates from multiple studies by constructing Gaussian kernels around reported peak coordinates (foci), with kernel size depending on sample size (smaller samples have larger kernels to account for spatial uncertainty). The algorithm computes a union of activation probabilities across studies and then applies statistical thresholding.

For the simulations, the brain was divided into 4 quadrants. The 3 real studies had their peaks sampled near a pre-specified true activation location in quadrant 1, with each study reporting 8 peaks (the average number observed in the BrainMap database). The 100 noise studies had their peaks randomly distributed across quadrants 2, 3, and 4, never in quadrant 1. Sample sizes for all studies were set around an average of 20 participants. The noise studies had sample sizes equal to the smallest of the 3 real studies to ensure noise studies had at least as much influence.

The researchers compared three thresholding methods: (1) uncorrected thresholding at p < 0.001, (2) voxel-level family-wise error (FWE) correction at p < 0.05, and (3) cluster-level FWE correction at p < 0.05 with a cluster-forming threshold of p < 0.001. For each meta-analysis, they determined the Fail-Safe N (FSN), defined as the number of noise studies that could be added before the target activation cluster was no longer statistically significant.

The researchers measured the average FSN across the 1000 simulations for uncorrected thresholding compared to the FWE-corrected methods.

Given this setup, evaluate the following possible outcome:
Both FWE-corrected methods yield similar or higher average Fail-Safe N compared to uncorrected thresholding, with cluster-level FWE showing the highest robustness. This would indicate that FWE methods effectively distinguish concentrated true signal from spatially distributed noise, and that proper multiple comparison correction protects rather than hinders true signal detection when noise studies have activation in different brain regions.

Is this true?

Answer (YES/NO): NO